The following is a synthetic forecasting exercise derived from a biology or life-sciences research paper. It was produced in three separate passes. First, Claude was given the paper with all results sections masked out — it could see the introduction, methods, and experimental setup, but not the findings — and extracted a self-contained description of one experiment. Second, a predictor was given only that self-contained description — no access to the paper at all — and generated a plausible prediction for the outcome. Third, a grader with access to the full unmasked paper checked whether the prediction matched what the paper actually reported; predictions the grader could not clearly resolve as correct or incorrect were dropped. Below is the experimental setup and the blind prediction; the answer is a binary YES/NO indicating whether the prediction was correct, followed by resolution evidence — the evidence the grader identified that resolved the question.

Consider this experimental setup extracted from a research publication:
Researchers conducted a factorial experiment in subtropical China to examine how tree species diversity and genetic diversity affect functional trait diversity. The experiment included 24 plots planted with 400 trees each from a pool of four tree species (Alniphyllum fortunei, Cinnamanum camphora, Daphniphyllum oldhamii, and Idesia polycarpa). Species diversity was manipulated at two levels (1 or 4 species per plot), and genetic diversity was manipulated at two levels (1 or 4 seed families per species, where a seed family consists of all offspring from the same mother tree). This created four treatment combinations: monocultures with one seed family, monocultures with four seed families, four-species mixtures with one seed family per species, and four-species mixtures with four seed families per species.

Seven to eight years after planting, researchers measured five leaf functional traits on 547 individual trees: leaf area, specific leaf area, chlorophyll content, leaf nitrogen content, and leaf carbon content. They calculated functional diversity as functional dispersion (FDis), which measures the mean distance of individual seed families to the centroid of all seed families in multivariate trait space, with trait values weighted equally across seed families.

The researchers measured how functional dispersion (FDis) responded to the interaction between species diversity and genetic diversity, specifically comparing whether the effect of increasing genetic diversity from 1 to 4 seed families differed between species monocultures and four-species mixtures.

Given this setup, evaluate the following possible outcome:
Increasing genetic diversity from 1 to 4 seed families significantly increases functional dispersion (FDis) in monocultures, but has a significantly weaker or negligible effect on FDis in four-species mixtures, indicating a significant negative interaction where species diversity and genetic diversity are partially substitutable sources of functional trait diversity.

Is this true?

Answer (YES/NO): YES